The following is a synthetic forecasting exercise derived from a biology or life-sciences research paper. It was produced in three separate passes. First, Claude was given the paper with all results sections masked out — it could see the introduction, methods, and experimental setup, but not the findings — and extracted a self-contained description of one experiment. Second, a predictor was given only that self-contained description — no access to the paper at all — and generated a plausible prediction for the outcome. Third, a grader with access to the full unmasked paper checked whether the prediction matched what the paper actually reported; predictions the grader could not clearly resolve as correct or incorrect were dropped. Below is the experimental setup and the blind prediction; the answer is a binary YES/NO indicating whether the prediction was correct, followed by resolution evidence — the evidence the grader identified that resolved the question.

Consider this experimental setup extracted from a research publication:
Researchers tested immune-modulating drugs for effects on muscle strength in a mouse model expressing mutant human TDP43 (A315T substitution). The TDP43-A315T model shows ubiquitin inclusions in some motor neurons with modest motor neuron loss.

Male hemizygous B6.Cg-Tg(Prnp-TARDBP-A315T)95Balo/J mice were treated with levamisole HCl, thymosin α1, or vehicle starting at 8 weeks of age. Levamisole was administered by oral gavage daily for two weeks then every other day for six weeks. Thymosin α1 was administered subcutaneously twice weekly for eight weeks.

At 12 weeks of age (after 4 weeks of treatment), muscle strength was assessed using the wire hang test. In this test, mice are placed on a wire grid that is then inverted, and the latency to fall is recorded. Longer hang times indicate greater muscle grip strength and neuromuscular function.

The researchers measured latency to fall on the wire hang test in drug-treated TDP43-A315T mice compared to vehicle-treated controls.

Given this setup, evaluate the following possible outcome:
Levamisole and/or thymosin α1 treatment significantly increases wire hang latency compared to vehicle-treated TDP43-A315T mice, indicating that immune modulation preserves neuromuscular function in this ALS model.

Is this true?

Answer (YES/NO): NO